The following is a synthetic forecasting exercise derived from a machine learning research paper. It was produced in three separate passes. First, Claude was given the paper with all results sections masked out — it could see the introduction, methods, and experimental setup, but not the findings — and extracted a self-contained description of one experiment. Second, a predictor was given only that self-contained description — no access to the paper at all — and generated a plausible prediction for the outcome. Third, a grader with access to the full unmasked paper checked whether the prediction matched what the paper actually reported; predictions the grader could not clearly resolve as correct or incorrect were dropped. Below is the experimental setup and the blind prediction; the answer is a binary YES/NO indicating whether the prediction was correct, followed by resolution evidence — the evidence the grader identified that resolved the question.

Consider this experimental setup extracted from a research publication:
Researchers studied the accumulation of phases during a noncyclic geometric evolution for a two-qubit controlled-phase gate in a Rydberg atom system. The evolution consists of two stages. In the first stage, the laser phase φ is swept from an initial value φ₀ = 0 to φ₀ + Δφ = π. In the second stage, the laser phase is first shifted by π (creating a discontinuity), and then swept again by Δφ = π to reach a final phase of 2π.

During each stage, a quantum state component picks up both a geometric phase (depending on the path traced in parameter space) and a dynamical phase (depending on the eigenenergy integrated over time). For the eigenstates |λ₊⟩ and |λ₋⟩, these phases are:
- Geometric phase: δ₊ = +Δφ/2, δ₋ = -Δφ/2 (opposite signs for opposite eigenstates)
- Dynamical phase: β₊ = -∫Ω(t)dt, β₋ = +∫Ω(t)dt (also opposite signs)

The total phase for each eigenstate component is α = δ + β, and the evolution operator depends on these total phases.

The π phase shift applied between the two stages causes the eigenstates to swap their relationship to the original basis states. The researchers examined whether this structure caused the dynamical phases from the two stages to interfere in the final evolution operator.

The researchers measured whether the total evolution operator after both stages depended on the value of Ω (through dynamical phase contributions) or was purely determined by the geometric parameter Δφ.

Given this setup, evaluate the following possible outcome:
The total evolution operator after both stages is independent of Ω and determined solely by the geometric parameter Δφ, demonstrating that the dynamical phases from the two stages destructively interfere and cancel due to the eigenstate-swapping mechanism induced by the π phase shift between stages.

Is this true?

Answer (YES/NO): YES